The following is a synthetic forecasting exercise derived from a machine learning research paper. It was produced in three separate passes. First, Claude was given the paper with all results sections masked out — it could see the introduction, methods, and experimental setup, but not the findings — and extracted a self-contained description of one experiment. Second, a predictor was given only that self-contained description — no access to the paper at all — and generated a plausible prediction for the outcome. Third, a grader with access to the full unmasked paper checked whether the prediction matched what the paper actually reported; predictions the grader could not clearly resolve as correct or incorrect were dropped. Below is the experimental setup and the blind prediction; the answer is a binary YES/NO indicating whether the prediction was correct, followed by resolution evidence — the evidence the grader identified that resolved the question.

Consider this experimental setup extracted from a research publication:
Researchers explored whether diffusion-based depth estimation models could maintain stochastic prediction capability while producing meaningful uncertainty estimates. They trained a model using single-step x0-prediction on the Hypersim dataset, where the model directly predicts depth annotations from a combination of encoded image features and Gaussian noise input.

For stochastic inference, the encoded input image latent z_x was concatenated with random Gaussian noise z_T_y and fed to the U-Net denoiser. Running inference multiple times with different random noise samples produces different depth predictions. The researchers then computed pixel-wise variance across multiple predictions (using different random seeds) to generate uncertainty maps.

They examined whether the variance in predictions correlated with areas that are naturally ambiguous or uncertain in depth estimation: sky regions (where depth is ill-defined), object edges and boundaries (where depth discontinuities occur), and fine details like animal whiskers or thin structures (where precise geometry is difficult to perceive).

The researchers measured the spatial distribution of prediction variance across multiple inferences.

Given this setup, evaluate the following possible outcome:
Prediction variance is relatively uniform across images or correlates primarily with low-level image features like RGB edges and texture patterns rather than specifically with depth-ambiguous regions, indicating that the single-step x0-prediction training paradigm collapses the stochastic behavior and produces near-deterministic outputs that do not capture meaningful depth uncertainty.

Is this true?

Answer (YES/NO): NO